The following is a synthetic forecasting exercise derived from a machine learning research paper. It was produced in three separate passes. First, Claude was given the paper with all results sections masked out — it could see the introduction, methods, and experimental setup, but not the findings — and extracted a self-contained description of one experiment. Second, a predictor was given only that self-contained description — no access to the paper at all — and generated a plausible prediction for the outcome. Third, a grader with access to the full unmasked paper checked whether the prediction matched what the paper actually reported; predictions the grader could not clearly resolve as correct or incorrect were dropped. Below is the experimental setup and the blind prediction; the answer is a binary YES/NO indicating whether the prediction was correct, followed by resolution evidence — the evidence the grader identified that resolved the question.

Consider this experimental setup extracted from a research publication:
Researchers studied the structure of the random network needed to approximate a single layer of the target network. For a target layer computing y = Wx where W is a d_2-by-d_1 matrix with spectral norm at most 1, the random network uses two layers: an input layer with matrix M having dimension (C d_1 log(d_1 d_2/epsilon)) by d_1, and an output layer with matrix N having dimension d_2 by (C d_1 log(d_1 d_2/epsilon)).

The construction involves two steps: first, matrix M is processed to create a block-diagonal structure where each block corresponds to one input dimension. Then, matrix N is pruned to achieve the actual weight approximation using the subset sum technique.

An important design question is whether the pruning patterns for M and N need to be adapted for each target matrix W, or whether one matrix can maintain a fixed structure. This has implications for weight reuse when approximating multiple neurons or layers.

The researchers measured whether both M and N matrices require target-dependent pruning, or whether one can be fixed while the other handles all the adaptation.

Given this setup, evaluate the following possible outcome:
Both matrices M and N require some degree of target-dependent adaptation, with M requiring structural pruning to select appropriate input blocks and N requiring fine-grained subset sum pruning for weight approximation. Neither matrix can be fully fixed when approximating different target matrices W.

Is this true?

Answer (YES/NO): NO